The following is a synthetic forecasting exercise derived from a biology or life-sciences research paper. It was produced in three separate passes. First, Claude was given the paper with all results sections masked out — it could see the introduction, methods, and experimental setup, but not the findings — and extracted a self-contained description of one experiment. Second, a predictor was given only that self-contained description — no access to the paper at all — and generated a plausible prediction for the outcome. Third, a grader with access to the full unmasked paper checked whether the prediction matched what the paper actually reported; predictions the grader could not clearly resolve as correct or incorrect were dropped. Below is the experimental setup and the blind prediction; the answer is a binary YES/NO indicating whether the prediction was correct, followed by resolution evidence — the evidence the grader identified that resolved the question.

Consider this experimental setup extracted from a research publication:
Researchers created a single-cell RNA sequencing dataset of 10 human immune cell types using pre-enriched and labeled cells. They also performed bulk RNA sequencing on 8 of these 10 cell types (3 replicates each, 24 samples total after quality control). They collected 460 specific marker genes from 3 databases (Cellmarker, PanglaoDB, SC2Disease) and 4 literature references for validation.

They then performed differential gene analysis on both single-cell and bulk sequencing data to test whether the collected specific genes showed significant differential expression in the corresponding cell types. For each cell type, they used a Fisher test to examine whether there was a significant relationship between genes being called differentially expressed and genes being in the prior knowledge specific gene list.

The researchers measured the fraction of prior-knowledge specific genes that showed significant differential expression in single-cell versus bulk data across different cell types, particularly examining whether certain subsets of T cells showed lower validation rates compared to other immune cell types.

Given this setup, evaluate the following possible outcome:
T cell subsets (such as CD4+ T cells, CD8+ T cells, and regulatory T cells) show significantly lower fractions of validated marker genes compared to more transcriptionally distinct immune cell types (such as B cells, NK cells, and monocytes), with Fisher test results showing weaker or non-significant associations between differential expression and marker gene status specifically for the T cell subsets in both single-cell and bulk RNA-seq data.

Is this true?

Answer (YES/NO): YES